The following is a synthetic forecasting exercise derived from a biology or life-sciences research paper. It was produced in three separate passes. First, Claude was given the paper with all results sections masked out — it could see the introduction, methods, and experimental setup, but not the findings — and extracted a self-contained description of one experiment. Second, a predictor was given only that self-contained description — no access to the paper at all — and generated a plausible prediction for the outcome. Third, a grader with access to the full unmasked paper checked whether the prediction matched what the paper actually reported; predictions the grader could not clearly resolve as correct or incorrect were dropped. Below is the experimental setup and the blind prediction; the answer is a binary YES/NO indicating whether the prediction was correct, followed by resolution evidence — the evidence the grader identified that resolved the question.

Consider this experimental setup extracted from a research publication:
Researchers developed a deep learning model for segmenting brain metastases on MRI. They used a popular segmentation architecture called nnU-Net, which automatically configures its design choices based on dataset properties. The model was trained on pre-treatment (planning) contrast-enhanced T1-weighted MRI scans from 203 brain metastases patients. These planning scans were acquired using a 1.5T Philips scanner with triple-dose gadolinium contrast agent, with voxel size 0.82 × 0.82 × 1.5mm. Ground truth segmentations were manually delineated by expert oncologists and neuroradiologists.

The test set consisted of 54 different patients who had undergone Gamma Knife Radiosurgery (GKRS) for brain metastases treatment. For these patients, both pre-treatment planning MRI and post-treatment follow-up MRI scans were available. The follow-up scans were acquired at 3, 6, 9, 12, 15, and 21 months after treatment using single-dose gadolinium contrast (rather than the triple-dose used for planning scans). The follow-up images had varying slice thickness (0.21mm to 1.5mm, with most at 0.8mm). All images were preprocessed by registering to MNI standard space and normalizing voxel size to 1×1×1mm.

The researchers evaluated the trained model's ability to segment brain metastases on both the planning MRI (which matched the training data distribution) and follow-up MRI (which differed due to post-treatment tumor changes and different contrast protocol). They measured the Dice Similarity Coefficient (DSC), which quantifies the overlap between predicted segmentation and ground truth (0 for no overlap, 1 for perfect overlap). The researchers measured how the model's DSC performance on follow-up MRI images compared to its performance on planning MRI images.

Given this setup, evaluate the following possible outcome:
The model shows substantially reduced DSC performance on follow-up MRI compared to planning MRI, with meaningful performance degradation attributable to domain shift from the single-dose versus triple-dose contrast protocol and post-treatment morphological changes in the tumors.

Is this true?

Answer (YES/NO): YES